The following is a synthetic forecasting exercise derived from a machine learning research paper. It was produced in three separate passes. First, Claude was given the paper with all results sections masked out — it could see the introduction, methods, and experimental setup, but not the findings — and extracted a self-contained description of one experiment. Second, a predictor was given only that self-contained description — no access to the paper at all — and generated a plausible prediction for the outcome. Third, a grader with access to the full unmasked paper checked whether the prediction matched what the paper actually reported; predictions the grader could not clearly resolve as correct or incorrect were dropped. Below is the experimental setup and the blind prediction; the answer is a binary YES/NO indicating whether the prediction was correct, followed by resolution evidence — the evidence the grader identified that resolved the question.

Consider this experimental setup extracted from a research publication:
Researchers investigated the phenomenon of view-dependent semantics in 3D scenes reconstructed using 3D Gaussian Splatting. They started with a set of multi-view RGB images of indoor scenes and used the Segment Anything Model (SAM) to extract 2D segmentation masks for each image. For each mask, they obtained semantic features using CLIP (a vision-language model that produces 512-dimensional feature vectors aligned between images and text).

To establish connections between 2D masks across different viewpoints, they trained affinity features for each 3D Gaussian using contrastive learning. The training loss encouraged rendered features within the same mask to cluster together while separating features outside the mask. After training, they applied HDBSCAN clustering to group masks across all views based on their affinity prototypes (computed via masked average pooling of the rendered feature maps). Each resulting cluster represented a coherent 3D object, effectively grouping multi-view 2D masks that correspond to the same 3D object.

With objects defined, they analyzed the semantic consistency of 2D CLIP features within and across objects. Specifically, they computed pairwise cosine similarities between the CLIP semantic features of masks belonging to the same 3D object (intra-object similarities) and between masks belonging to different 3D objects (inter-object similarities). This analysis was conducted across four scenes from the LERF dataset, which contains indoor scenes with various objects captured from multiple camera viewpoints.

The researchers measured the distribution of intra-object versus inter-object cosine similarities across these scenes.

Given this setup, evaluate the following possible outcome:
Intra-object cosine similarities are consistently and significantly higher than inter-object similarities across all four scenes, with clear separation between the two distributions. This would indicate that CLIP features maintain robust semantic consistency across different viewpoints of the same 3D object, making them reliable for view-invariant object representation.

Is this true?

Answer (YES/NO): NO